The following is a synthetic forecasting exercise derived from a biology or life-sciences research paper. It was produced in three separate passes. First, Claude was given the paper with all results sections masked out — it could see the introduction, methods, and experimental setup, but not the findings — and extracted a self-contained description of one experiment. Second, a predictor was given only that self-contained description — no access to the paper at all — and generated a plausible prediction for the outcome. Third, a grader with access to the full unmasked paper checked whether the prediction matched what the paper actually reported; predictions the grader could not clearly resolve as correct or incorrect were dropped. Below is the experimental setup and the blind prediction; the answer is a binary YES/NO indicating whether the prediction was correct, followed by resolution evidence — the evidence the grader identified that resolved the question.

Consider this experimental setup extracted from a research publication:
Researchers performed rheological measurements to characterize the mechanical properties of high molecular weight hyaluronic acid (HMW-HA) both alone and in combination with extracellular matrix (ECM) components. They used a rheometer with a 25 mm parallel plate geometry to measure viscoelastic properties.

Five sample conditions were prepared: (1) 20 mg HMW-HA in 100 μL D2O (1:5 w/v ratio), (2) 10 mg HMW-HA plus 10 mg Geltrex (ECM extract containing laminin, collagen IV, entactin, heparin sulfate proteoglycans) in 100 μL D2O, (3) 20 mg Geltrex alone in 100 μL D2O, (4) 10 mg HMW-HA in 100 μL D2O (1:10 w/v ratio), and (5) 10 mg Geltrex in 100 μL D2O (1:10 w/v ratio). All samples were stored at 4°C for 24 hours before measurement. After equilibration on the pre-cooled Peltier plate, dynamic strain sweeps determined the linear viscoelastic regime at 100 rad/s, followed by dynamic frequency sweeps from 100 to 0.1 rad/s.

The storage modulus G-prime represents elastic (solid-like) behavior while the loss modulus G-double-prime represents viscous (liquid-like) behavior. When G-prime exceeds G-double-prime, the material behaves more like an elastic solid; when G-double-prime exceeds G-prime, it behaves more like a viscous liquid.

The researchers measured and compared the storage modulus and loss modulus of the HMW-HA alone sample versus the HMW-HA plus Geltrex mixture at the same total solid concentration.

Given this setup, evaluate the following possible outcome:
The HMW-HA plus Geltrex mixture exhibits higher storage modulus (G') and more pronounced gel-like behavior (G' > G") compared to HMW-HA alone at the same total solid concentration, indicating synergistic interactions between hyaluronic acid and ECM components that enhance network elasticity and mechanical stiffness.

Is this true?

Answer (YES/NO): NO